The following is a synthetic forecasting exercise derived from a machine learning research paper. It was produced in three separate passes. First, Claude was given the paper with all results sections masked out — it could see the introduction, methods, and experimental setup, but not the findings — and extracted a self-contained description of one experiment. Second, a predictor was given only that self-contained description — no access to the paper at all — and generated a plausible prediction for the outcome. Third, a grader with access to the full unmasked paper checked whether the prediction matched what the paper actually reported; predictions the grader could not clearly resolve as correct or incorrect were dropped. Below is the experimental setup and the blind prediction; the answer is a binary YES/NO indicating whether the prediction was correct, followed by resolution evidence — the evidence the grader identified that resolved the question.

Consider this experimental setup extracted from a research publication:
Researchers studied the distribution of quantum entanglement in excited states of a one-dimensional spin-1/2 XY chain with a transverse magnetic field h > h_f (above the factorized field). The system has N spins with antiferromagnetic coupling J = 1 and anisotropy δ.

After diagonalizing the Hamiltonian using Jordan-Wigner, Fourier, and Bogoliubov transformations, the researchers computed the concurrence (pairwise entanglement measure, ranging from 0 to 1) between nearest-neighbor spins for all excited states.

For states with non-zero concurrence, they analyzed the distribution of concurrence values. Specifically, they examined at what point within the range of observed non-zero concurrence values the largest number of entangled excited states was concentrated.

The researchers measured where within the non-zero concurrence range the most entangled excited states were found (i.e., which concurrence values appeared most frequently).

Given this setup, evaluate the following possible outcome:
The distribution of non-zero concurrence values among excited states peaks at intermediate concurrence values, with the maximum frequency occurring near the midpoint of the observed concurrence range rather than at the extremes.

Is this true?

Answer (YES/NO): YES